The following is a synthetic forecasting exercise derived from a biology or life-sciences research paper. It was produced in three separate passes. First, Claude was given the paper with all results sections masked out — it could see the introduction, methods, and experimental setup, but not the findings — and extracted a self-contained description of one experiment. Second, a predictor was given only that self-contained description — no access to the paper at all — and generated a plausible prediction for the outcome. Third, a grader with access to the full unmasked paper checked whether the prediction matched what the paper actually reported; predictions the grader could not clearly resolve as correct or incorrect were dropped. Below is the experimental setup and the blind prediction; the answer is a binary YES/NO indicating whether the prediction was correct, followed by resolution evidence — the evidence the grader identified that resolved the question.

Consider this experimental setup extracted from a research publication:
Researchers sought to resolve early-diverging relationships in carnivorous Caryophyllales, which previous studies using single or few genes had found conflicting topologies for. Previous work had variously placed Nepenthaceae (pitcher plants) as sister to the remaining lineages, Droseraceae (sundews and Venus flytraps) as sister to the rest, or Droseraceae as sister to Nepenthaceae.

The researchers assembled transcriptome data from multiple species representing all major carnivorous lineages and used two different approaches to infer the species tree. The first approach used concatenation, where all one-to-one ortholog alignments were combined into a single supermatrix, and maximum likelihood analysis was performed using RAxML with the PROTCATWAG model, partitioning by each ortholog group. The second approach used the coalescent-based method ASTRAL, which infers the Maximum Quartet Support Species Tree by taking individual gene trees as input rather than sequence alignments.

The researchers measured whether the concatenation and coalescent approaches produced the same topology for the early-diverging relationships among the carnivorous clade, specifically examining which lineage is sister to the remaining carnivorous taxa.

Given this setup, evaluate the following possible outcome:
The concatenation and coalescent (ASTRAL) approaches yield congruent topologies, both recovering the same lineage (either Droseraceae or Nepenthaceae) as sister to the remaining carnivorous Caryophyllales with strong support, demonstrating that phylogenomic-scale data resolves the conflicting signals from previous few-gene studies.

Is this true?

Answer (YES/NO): NO